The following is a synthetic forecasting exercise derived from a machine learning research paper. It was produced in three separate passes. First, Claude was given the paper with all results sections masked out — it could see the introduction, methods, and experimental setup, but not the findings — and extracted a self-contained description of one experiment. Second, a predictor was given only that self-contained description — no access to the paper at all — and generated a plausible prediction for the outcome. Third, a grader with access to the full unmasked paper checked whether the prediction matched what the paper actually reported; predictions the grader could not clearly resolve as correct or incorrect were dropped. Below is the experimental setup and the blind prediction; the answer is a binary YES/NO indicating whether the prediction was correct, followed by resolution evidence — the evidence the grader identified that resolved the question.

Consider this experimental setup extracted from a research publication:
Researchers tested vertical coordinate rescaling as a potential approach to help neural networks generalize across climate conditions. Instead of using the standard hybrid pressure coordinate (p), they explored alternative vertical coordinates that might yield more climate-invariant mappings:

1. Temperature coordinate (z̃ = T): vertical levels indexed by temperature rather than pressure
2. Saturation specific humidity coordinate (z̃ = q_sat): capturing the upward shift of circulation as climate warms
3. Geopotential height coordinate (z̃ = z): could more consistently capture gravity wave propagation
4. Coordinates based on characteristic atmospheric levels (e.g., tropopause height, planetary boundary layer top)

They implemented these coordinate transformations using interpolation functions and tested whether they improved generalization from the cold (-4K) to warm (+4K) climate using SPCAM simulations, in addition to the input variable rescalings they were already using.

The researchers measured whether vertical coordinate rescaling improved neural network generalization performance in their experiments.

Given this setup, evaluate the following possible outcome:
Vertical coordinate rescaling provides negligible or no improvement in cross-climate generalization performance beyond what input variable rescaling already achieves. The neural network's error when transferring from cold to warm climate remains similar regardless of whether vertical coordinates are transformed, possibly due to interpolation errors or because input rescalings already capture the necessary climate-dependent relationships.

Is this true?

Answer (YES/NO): YES